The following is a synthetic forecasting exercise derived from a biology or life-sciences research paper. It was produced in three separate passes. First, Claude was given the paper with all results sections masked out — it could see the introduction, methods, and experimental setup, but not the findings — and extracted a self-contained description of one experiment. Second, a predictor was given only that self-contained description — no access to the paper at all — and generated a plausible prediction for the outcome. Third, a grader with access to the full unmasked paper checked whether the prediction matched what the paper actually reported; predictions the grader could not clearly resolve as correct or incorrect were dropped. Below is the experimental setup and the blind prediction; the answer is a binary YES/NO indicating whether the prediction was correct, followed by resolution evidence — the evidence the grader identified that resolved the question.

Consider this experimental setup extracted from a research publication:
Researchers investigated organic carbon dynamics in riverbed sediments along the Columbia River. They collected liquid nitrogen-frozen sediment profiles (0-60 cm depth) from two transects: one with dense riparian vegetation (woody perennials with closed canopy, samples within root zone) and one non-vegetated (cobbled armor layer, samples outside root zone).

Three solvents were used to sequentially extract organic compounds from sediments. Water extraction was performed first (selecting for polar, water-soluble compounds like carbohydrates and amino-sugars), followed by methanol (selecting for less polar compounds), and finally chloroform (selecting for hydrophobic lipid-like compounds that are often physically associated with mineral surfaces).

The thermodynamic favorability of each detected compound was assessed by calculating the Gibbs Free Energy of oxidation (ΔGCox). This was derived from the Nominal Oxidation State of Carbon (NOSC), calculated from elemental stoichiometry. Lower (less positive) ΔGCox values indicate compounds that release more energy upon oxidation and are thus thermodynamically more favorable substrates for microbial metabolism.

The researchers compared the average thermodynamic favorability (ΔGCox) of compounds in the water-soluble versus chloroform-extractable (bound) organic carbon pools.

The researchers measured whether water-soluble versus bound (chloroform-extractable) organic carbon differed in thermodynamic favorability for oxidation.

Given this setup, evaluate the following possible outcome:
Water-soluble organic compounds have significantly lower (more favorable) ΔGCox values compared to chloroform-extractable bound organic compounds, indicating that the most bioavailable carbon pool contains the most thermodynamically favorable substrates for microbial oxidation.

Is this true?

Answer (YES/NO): NO